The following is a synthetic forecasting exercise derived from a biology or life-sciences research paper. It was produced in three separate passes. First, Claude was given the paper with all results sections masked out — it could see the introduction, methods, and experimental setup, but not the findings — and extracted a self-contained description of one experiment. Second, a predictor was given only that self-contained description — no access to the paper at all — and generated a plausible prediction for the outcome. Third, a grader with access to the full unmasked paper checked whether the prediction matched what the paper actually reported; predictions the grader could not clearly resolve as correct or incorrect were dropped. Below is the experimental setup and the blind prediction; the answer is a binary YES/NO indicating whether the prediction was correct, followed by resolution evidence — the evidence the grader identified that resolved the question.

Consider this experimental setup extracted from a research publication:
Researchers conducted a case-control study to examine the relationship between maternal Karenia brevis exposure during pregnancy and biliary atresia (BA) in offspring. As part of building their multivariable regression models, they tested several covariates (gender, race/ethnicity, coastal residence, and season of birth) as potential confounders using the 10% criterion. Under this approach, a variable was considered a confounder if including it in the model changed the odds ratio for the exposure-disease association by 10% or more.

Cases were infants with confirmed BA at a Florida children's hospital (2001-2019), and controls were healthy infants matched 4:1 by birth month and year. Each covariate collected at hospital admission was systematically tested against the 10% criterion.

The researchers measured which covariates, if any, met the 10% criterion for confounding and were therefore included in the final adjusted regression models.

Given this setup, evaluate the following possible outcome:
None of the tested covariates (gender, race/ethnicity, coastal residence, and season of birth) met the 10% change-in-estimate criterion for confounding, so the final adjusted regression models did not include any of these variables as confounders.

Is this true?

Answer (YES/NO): NO